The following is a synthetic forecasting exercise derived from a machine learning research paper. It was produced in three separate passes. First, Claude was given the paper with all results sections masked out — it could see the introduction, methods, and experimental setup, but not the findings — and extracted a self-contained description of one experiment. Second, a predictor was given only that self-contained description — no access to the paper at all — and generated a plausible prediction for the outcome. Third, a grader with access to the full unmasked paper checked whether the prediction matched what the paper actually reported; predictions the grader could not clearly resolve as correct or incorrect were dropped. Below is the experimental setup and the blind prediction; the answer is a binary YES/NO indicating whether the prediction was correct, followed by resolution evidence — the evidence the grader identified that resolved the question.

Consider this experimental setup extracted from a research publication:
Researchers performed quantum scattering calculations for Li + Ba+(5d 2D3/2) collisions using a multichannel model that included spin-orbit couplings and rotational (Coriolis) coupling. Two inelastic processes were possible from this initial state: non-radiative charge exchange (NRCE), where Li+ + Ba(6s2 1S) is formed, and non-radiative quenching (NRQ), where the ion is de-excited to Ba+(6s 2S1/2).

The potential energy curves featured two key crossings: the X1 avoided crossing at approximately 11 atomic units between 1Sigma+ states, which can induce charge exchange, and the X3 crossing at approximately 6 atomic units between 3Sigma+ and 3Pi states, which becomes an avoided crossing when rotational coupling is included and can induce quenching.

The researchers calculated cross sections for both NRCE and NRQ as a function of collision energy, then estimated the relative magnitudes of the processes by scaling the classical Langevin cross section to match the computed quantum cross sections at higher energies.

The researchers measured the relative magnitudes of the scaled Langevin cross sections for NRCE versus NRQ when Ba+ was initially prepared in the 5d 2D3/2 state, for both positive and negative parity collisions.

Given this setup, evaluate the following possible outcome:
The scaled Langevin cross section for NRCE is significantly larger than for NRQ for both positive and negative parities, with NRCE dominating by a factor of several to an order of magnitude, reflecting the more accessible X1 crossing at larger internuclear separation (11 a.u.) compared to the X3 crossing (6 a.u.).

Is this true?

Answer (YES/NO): NO